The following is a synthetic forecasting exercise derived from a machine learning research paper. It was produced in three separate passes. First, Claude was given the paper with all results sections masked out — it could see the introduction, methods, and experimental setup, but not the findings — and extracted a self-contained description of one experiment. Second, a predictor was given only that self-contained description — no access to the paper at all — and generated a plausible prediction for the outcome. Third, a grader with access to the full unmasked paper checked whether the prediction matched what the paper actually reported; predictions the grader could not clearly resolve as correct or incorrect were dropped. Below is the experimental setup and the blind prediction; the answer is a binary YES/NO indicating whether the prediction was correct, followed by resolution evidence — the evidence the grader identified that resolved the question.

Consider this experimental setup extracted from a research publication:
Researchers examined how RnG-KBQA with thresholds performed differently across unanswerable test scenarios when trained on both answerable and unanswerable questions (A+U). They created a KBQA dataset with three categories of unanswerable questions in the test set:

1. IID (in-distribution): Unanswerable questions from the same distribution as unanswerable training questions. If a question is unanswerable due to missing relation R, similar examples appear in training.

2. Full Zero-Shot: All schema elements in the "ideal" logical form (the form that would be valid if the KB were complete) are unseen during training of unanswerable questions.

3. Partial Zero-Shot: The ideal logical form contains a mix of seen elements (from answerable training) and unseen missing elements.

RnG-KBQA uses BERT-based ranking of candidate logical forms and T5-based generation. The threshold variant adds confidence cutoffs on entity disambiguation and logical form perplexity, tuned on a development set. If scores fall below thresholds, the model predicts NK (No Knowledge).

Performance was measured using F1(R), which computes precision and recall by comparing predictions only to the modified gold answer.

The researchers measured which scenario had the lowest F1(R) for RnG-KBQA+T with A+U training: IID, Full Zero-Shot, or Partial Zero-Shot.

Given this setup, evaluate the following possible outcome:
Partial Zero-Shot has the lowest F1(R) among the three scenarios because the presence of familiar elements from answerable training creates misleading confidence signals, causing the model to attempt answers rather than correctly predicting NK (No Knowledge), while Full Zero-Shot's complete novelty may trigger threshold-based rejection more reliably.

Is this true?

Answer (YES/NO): YES